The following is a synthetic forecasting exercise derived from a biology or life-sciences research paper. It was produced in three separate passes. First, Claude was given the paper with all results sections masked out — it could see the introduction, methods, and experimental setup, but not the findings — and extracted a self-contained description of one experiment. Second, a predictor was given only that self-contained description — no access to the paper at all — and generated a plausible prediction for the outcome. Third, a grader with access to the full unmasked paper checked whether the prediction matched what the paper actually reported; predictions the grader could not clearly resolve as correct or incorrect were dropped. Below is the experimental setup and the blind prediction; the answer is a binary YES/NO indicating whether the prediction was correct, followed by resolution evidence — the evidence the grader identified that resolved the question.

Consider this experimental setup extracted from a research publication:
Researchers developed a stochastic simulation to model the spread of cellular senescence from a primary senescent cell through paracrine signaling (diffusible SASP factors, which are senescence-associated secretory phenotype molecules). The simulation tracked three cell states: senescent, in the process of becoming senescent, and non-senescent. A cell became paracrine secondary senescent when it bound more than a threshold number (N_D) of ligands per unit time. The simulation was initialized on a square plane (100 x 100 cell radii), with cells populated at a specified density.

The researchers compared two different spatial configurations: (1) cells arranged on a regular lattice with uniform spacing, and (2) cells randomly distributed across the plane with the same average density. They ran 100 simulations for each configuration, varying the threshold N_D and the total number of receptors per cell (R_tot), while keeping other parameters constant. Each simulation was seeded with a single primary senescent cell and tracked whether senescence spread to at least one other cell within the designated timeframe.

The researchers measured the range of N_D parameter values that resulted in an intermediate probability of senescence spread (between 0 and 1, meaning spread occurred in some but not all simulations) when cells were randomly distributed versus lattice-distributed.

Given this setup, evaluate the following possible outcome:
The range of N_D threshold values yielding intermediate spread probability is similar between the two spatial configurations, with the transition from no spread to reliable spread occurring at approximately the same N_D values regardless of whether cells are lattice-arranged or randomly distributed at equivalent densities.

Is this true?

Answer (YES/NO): NO